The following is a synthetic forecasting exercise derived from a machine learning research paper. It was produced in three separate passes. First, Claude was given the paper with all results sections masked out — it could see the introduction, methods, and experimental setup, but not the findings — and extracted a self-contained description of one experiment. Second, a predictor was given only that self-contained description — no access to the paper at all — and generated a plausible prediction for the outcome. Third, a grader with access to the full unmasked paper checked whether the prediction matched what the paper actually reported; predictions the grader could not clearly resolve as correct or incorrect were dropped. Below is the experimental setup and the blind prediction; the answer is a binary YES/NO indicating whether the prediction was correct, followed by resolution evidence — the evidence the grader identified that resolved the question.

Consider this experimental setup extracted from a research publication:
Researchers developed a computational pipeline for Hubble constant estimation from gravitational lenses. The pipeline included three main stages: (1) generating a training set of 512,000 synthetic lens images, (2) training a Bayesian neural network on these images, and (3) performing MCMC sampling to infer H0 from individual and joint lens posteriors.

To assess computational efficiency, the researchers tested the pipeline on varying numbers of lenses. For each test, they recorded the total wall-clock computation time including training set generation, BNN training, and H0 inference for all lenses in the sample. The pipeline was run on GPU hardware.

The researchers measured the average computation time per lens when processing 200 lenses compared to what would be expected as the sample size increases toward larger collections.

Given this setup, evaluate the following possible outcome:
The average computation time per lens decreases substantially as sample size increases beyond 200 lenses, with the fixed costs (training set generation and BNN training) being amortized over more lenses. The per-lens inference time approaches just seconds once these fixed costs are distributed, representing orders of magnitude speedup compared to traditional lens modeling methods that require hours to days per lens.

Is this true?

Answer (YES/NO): NO